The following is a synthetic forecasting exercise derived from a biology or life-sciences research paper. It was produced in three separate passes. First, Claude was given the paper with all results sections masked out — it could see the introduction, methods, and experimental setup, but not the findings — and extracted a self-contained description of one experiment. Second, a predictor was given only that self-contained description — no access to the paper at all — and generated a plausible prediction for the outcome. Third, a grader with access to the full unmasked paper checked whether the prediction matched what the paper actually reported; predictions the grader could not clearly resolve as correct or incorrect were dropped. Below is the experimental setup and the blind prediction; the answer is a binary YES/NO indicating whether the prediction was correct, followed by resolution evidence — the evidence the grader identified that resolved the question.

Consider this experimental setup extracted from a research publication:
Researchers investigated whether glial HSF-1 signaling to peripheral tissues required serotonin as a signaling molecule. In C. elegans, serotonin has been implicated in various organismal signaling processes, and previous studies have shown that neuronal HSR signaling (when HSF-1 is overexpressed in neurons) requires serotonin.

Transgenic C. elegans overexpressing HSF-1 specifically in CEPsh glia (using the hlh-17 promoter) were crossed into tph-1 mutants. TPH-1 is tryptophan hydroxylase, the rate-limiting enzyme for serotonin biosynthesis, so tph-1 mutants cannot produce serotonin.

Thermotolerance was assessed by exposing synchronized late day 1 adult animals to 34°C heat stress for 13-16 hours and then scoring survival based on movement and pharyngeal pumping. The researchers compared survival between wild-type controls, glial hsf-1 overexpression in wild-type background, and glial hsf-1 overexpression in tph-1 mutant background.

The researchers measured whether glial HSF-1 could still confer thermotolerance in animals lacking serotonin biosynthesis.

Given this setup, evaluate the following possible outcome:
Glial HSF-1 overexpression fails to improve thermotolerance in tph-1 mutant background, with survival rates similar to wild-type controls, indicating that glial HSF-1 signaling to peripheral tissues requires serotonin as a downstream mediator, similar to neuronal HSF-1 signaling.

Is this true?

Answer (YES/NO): NO